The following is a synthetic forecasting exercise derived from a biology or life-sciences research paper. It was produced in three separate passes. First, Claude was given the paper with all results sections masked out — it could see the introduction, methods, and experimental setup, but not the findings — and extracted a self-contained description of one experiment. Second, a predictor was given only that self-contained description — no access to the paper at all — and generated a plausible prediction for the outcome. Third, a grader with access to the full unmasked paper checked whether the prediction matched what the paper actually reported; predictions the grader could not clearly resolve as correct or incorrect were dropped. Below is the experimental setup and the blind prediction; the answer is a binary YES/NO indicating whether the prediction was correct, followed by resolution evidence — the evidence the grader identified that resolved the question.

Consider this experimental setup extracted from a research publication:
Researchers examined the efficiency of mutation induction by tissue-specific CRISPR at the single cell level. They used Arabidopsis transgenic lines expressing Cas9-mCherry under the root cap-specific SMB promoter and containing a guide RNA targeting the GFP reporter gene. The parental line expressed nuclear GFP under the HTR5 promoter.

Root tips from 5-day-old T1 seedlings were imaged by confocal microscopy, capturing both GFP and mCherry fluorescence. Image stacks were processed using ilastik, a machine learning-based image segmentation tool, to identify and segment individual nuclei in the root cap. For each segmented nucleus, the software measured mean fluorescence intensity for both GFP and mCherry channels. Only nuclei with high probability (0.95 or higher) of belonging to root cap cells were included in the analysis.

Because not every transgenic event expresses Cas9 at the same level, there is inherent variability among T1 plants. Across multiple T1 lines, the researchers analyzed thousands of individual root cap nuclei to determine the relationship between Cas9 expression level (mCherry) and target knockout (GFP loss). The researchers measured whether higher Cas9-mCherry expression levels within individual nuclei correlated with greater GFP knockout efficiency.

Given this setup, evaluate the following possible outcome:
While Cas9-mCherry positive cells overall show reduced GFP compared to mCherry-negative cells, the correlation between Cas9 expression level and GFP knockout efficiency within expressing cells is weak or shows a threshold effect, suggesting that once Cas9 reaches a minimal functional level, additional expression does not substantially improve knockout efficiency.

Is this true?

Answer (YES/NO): NO